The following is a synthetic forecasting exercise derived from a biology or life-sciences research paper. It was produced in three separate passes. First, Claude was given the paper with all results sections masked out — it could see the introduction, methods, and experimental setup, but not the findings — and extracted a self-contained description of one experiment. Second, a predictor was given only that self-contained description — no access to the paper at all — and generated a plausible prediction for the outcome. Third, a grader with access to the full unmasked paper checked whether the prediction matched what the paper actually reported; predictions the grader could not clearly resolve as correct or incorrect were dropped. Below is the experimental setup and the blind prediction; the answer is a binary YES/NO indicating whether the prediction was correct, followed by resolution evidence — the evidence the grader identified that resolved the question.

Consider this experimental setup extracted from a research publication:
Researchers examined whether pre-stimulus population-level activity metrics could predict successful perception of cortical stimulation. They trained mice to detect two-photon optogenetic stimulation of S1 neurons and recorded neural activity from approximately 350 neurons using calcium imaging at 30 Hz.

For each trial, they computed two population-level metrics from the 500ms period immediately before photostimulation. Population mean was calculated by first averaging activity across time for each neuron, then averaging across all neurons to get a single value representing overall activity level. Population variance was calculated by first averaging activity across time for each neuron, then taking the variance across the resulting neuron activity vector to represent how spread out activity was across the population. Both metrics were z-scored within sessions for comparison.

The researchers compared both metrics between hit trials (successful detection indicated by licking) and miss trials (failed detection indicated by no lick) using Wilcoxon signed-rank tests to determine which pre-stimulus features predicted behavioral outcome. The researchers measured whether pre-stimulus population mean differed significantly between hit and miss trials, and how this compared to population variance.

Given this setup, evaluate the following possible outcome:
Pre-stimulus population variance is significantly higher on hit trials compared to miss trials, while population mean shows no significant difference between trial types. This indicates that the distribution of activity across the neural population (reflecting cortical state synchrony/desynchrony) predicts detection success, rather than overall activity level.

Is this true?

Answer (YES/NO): NO